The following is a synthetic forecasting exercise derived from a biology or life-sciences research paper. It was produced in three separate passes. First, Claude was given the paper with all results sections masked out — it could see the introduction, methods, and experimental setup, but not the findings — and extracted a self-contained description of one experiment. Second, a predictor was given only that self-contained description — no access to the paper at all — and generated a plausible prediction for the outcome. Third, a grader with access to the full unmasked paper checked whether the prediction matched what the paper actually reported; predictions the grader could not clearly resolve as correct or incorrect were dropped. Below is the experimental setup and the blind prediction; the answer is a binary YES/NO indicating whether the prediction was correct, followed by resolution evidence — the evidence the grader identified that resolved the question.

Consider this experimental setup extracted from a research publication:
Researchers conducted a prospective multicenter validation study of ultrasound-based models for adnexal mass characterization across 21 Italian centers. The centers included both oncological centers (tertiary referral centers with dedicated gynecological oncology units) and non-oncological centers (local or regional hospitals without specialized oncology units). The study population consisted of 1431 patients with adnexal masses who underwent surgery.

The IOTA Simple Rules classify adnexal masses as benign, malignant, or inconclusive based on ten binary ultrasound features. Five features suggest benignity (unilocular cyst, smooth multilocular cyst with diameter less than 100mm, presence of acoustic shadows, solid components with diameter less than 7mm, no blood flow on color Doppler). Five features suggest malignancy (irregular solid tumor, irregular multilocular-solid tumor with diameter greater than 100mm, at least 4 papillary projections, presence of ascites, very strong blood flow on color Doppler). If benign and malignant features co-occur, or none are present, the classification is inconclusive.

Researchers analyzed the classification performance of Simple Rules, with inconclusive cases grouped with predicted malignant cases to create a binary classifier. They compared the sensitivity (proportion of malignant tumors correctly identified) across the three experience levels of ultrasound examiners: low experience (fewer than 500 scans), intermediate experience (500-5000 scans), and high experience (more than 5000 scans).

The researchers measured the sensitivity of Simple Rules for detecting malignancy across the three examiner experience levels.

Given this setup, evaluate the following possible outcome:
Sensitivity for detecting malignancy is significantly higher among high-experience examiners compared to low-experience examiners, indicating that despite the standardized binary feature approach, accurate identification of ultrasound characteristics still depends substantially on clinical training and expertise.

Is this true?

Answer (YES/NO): YES